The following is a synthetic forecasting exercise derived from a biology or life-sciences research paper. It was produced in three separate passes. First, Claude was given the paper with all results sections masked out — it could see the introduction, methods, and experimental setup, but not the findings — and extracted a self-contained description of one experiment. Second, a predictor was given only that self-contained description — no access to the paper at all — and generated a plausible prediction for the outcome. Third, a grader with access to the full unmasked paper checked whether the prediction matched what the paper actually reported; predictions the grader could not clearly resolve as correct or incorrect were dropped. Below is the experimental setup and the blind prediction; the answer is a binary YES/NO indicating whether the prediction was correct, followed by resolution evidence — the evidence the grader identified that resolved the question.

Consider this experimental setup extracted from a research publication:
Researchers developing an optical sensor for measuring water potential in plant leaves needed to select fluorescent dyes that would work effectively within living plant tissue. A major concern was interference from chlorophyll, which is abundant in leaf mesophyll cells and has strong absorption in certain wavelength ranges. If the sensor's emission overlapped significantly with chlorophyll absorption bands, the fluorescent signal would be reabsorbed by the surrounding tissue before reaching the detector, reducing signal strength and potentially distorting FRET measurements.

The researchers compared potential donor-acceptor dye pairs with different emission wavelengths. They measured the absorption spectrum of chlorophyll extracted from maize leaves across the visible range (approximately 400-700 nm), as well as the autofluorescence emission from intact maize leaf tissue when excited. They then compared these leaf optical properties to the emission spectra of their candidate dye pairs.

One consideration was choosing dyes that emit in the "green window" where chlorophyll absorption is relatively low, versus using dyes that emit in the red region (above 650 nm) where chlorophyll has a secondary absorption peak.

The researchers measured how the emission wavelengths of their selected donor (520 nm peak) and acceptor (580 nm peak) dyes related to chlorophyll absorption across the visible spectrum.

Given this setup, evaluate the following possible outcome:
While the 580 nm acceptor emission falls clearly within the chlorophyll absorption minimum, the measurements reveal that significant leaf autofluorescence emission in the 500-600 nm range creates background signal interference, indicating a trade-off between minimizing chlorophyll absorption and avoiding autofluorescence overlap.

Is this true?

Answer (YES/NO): NO